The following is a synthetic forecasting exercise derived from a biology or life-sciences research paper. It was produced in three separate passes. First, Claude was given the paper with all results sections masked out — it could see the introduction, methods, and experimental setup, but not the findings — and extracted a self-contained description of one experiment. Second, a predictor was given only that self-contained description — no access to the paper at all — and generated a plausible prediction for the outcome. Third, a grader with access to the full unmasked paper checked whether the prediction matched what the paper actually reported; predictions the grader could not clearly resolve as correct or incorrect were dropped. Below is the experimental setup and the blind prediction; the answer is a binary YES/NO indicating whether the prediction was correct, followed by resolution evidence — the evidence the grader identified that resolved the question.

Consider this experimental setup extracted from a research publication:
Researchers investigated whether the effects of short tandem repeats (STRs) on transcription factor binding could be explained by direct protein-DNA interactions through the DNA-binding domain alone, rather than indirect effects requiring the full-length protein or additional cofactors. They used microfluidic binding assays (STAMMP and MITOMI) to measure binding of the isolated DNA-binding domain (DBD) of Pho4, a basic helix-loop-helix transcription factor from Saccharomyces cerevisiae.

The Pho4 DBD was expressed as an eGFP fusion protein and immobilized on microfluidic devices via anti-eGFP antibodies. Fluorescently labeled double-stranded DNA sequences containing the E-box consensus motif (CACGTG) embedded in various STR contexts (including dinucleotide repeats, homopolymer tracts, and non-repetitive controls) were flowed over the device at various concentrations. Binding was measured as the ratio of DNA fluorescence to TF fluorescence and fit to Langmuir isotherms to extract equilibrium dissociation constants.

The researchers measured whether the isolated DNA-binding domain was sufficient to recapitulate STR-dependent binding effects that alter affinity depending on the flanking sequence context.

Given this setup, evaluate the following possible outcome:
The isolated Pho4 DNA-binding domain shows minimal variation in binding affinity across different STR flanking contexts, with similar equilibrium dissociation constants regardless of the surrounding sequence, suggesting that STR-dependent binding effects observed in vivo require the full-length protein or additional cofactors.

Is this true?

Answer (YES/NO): NO